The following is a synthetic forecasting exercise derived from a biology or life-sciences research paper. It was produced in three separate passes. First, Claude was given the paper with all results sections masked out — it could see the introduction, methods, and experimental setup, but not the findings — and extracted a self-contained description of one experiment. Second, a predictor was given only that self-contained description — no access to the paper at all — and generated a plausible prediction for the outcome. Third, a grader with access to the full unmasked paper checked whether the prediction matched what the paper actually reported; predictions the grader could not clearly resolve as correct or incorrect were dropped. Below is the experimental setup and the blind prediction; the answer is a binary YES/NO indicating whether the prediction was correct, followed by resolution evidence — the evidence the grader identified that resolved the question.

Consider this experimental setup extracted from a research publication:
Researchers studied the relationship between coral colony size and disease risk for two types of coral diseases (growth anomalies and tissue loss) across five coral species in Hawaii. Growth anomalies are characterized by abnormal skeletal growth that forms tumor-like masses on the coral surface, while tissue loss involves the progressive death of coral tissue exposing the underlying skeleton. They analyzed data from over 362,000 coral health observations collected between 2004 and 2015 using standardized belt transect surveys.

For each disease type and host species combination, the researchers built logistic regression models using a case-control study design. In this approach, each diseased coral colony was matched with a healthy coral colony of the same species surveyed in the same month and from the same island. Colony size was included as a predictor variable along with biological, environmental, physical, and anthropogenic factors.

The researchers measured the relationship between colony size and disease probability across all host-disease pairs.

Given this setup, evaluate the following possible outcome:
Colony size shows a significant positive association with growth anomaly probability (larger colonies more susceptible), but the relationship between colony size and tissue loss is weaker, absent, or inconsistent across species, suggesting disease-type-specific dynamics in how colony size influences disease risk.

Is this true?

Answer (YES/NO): NO